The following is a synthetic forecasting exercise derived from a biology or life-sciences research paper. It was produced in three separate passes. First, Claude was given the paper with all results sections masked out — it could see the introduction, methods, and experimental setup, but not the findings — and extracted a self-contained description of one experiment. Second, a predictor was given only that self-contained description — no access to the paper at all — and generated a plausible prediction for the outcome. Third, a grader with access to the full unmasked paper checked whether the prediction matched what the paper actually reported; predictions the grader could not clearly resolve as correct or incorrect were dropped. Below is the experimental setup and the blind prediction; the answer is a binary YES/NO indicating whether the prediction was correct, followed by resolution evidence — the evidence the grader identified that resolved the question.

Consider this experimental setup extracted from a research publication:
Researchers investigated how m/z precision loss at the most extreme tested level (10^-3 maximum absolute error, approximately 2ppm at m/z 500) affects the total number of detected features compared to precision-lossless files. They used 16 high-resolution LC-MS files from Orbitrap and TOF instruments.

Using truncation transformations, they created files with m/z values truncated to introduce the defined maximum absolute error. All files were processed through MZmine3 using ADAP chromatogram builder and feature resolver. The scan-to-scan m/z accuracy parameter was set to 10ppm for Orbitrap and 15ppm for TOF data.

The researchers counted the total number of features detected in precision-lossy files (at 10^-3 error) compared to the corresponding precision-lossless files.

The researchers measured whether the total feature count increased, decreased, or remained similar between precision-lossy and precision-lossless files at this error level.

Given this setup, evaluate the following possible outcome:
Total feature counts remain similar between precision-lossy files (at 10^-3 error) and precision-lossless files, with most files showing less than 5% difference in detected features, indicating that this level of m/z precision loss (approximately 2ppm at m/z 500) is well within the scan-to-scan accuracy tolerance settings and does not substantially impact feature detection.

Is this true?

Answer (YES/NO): NO